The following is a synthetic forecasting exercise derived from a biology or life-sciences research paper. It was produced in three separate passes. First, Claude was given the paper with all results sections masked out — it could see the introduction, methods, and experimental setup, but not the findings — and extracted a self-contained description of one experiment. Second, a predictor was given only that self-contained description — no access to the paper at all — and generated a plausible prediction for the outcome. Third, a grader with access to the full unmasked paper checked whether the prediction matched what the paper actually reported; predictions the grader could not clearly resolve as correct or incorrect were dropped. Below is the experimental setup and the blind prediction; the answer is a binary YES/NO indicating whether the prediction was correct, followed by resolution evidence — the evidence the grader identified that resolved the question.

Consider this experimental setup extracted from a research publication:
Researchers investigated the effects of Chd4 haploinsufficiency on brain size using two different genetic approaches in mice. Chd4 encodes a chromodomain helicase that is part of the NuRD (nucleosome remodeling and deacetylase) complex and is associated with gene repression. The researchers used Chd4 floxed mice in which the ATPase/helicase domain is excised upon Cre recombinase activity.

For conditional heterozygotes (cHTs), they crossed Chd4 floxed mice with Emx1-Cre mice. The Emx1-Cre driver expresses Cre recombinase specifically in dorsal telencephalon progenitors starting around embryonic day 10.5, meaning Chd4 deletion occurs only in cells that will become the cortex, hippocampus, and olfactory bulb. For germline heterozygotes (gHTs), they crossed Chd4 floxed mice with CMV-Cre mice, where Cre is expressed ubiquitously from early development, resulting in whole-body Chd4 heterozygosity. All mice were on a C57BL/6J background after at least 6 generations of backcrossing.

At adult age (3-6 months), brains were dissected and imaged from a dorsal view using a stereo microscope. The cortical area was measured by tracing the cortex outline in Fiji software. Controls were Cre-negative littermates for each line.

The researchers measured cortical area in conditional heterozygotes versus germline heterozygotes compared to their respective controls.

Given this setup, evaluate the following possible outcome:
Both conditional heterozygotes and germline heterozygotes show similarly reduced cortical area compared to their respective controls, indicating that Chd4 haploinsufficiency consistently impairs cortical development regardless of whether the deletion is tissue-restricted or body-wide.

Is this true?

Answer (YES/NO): NO